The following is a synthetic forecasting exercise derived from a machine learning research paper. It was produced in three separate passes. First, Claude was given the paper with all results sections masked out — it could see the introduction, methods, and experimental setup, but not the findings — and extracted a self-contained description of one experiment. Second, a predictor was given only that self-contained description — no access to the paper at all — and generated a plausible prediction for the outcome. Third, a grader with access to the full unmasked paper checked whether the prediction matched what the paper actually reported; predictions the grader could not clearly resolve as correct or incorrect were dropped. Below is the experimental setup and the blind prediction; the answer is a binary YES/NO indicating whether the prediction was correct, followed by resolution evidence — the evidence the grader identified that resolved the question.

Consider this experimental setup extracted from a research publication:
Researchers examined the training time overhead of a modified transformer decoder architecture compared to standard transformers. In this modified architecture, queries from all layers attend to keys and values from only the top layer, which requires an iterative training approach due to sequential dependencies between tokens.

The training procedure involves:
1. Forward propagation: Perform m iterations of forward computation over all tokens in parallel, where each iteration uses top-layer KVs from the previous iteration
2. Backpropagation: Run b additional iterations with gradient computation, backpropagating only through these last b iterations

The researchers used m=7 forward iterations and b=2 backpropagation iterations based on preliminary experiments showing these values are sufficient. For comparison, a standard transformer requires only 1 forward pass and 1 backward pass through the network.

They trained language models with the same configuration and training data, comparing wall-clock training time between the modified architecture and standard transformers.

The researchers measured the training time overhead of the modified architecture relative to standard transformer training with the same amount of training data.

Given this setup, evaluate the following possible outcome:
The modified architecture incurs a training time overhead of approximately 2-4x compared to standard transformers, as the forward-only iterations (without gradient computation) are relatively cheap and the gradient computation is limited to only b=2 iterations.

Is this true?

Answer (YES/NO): YES